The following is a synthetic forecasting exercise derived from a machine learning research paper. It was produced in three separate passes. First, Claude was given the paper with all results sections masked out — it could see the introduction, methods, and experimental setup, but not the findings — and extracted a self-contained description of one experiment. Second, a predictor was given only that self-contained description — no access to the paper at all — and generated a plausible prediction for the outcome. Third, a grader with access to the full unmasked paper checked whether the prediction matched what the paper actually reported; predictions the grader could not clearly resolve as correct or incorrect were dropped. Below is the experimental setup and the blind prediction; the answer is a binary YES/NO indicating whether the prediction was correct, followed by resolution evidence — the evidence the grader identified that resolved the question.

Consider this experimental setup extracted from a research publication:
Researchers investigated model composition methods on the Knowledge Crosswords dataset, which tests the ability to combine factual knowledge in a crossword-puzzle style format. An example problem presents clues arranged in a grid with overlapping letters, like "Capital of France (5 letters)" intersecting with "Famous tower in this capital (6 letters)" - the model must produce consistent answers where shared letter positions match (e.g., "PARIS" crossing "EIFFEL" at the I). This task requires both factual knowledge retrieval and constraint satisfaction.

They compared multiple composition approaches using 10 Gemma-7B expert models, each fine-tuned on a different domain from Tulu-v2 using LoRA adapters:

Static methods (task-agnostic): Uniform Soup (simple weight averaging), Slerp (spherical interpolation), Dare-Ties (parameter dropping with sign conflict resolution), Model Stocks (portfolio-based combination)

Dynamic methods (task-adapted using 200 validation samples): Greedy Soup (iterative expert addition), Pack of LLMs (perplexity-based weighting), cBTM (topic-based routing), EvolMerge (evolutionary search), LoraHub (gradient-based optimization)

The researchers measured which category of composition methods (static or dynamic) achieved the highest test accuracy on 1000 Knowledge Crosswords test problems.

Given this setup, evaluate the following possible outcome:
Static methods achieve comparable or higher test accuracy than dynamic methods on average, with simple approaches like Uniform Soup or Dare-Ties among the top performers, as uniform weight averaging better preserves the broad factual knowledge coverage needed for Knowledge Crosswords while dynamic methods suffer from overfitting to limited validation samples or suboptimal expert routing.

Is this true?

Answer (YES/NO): YES